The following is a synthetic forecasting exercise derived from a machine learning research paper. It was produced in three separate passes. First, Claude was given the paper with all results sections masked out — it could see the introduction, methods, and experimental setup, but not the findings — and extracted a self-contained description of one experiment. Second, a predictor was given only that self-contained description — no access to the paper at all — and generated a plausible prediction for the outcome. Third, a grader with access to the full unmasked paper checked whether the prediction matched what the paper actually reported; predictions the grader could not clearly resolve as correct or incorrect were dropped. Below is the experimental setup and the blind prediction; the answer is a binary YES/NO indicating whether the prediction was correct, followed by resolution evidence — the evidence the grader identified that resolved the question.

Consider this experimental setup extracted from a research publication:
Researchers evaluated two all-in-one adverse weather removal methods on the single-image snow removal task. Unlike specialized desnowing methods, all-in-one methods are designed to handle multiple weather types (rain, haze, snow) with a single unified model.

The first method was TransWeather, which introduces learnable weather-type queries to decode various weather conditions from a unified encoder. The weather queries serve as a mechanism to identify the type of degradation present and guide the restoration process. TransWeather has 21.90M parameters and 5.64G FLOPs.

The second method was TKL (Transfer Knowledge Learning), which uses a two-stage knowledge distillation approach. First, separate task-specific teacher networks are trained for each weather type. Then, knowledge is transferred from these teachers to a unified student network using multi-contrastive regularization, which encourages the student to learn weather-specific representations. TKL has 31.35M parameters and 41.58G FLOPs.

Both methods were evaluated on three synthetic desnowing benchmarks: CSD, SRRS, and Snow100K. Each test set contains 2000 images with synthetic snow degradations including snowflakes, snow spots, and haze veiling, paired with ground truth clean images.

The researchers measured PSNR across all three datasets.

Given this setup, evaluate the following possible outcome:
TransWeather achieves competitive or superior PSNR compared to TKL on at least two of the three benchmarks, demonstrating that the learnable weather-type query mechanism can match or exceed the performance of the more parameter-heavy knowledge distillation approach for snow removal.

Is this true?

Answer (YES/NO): NO